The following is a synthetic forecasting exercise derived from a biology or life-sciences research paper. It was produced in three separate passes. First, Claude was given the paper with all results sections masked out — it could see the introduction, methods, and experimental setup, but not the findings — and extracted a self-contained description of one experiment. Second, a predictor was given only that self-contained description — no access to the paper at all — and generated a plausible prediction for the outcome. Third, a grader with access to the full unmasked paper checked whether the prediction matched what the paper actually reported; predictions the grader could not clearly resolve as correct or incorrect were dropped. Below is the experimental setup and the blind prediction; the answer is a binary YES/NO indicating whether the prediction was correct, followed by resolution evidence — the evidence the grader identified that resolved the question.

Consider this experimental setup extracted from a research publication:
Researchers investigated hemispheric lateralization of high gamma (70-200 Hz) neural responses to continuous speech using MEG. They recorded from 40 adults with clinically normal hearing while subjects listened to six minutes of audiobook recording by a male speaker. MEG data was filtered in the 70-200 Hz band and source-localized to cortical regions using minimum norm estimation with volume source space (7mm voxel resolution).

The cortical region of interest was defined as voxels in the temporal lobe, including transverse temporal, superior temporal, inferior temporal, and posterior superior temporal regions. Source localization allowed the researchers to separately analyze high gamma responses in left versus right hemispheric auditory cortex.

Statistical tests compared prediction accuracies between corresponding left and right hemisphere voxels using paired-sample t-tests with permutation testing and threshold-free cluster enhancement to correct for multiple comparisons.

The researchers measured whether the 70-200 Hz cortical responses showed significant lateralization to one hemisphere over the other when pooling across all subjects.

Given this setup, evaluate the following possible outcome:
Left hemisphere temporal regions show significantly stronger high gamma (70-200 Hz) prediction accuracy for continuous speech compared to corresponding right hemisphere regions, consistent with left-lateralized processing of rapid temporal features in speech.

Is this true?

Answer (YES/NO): NO